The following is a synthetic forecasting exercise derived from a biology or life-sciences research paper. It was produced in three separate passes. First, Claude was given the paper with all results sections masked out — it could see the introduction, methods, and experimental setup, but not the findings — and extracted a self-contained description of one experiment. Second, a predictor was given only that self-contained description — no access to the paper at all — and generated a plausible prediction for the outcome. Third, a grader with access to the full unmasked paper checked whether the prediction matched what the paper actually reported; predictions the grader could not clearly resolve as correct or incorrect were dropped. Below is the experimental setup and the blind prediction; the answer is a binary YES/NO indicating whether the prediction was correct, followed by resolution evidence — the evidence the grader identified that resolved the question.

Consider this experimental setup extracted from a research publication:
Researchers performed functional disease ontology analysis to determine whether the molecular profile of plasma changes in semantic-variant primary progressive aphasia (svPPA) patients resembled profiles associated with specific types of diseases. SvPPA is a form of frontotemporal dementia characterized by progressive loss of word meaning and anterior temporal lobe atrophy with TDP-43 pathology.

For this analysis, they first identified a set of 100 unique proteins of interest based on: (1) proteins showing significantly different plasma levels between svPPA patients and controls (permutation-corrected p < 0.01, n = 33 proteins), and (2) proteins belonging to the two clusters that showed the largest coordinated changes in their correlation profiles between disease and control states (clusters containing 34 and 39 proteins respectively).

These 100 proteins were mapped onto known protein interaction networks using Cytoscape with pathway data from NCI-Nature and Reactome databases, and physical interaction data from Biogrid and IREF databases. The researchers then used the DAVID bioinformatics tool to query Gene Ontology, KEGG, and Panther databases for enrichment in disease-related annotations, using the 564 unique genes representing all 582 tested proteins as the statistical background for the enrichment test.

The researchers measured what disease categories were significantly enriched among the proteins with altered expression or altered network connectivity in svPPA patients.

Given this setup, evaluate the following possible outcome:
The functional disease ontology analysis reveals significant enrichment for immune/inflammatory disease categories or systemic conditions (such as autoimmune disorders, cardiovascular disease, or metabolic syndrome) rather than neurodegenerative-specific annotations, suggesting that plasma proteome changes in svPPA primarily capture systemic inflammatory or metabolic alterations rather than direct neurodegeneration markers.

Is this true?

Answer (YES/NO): YES